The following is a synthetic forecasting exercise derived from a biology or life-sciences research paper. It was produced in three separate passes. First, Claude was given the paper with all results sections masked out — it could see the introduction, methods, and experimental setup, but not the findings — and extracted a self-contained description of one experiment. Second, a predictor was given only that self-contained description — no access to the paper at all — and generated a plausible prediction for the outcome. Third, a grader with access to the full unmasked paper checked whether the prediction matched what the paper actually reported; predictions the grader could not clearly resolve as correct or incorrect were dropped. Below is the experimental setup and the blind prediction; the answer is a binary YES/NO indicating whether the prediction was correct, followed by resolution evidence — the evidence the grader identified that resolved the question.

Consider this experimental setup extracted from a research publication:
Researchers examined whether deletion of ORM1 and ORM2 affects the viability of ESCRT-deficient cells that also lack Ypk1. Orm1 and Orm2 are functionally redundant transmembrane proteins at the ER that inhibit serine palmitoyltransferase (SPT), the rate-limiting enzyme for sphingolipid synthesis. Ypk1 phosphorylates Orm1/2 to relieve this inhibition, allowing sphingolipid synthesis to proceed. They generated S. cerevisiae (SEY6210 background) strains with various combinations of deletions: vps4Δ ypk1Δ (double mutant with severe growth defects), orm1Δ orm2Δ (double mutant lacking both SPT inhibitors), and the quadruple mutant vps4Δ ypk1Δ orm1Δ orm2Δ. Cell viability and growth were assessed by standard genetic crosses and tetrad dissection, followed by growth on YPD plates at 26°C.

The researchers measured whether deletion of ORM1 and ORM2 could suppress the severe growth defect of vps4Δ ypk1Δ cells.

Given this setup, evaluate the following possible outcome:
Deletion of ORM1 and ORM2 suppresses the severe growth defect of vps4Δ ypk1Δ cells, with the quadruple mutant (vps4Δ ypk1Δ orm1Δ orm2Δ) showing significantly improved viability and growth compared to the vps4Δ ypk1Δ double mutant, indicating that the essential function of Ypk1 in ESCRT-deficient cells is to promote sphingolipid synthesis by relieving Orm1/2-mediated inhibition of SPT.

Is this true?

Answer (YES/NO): YES